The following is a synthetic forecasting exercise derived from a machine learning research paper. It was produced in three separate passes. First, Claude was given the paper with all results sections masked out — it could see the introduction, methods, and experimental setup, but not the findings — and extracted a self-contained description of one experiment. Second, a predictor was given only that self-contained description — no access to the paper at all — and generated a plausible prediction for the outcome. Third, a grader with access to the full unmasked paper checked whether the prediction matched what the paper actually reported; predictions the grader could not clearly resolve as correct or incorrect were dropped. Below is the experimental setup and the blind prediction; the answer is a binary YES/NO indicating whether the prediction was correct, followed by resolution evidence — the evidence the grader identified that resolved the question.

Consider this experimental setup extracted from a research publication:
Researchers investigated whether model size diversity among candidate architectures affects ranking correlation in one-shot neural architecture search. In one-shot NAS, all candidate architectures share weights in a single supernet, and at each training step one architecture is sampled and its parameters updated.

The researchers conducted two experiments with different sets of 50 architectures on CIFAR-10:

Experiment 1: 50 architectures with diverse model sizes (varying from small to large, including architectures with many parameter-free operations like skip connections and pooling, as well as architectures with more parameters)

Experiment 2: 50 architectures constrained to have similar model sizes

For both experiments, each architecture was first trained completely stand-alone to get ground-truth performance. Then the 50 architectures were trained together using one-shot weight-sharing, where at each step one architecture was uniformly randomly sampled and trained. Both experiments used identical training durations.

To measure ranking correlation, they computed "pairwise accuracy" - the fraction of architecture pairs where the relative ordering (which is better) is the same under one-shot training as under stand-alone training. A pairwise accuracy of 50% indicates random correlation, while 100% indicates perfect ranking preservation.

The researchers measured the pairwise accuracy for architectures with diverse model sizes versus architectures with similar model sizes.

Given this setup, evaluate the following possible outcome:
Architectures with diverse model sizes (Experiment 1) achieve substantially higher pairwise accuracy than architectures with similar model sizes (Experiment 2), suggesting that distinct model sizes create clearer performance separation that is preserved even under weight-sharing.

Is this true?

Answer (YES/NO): NO